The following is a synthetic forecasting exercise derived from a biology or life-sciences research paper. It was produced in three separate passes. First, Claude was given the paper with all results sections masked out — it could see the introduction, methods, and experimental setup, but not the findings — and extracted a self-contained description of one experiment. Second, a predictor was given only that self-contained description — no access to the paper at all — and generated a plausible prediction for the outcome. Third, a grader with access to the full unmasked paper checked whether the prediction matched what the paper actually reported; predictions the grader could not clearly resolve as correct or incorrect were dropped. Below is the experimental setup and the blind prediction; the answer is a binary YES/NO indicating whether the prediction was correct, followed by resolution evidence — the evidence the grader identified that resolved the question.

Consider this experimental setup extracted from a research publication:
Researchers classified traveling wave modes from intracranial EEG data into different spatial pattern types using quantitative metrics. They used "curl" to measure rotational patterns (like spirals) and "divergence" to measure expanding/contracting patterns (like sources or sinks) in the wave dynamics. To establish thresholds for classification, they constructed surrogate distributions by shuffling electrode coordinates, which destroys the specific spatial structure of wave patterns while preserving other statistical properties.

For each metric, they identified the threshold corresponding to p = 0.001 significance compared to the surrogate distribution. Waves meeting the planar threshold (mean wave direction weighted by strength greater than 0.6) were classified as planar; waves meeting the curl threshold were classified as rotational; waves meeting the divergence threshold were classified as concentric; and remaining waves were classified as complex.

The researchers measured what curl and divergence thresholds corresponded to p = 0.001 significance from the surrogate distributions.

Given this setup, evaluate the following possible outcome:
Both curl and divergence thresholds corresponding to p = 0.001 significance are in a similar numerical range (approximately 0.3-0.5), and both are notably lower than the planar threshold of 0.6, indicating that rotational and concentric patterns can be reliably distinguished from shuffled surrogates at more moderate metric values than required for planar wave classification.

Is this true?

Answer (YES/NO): NO